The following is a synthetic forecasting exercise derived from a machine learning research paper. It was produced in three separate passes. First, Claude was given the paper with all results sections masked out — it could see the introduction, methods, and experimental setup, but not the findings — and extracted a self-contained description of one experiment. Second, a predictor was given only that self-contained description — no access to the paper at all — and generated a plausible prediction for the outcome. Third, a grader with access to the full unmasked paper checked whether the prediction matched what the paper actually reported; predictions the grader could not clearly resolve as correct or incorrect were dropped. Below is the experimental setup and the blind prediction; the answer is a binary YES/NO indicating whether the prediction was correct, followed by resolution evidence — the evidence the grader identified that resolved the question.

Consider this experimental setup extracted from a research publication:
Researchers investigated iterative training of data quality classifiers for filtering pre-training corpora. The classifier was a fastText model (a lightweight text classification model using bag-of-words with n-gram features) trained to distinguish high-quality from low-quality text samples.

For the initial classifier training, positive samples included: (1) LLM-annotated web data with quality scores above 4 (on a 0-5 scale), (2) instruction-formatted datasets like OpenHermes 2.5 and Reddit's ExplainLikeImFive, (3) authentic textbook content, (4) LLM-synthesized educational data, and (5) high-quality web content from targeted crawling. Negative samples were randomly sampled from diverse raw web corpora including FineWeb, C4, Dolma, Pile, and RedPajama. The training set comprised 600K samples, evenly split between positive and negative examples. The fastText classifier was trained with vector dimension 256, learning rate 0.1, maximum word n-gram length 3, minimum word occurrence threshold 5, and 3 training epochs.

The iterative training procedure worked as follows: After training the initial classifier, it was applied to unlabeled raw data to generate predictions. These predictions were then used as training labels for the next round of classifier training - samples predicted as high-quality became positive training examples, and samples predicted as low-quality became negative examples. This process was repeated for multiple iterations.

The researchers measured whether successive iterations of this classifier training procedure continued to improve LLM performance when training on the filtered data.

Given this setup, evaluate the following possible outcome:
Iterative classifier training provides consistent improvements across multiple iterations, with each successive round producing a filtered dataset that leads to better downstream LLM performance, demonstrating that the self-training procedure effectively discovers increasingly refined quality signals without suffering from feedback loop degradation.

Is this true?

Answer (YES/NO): NO